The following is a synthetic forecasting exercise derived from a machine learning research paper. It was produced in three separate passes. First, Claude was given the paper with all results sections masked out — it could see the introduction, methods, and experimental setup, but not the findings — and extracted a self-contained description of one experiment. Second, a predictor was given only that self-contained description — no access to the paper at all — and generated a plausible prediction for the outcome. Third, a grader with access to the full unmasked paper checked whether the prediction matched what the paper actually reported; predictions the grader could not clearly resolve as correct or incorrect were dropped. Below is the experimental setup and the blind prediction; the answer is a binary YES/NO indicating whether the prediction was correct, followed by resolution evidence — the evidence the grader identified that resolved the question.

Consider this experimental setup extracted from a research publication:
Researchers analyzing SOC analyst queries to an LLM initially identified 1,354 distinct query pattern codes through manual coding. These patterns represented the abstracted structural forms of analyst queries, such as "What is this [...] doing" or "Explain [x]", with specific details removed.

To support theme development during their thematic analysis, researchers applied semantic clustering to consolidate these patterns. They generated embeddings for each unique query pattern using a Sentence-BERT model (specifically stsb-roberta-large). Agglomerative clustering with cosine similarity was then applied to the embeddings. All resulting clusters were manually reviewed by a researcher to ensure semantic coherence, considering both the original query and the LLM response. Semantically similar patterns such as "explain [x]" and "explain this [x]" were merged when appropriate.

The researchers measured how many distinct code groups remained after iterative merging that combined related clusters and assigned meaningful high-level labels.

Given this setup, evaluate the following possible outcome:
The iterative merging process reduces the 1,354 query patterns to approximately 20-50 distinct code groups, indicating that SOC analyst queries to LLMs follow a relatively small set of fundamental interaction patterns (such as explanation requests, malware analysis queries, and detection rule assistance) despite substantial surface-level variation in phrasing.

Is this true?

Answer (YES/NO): NO